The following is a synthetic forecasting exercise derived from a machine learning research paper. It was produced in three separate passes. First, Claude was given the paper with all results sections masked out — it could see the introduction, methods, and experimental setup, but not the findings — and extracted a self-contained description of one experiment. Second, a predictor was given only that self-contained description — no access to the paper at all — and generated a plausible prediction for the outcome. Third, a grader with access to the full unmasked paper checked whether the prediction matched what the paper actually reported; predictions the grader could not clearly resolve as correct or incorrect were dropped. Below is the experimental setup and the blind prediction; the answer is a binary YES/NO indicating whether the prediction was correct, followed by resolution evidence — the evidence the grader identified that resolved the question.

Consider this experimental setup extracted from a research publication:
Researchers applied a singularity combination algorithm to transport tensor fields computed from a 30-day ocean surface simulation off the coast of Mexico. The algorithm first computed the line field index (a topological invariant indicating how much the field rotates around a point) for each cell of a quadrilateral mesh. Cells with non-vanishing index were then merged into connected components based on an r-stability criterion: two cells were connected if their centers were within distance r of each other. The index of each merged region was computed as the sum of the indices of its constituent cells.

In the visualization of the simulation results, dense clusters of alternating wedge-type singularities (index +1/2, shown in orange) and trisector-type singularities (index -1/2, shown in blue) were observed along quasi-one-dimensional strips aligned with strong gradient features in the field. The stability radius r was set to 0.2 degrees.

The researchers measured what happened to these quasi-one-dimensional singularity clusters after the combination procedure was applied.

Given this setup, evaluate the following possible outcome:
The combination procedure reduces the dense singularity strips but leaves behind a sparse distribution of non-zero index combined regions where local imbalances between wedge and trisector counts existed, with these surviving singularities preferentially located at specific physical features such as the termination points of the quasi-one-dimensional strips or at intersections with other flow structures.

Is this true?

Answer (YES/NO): NO